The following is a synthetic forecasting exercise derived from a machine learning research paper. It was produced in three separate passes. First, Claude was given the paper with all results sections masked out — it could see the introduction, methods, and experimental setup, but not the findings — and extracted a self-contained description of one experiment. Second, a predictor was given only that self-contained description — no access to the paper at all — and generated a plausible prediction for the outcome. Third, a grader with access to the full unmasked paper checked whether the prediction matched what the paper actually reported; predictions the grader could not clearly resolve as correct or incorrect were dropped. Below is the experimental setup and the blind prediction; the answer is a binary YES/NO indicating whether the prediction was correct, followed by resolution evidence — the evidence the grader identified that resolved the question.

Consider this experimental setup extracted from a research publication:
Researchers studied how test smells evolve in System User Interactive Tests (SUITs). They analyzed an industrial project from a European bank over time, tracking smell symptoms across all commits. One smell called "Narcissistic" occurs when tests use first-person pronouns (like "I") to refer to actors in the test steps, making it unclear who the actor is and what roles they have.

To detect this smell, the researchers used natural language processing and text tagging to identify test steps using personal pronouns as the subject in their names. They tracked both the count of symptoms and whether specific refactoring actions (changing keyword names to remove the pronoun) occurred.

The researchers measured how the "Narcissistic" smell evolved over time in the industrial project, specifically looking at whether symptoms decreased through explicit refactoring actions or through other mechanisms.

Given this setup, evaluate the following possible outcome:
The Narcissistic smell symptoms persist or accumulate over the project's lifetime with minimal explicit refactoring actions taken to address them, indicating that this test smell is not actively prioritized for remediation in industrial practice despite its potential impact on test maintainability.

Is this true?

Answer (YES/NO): NO